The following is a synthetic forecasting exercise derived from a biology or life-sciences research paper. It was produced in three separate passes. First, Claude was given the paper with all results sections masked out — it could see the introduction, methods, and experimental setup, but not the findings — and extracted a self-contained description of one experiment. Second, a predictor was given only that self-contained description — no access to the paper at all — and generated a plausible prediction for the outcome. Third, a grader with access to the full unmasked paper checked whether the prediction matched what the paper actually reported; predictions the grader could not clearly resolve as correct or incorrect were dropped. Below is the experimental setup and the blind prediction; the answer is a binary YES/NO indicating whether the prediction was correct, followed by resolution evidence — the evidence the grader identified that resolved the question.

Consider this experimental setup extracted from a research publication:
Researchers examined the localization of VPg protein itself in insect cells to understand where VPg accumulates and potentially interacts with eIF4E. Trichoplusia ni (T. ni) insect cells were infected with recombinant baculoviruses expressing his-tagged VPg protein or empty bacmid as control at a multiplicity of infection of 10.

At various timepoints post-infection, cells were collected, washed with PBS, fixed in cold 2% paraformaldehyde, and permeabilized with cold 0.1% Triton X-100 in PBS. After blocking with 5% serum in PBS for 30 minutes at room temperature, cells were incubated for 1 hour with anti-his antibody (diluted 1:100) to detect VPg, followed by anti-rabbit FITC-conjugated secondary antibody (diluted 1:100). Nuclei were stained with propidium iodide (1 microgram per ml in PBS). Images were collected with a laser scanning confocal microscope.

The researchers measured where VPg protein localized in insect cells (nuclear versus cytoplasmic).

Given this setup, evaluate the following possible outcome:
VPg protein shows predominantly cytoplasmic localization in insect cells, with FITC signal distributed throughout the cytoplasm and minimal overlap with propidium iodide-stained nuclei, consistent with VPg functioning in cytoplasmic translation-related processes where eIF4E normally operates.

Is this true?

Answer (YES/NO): YES